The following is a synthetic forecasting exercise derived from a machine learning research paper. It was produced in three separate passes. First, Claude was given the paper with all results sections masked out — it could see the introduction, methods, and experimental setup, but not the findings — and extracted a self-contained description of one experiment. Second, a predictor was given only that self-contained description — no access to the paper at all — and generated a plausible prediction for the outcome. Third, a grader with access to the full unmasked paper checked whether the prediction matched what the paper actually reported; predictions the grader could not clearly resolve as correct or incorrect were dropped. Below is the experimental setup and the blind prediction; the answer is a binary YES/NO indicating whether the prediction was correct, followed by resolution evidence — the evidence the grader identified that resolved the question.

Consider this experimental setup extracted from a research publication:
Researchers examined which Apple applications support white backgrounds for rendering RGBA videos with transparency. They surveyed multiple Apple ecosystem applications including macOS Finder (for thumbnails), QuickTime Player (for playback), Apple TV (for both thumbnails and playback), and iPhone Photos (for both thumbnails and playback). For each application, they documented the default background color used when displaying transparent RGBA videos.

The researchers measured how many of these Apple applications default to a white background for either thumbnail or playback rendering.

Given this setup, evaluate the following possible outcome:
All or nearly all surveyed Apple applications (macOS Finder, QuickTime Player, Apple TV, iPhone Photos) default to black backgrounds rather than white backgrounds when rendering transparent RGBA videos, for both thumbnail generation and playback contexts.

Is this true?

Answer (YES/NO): NO